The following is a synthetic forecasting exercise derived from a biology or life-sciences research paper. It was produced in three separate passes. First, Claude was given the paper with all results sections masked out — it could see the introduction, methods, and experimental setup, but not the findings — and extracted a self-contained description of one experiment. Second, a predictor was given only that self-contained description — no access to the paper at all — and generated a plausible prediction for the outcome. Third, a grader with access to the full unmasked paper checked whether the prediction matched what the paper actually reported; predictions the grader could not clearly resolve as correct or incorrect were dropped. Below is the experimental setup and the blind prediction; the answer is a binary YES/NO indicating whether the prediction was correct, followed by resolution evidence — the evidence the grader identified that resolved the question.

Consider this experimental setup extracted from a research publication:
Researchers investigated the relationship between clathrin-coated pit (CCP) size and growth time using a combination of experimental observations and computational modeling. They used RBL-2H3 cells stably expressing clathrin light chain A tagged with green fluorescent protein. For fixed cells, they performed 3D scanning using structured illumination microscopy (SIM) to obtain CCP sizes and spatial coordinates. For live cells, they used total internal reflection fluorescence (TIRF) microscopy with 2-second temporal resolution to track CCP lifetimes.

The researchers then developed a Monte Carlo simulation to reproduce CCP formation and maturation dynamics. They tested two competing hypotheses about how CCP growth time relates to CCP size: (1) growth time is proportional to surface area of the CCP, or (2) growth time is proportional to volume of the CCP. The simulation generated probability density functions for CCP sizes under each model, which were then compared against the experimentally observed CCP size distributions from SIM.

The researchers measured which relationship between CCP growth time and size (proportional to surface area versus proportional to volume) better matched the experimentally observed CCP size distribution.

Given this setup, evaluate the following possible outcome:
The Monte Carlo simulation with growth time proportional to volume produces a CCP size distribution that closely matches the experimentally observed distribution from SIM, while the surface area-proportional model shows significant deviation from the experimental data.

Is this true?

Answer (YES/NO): YES